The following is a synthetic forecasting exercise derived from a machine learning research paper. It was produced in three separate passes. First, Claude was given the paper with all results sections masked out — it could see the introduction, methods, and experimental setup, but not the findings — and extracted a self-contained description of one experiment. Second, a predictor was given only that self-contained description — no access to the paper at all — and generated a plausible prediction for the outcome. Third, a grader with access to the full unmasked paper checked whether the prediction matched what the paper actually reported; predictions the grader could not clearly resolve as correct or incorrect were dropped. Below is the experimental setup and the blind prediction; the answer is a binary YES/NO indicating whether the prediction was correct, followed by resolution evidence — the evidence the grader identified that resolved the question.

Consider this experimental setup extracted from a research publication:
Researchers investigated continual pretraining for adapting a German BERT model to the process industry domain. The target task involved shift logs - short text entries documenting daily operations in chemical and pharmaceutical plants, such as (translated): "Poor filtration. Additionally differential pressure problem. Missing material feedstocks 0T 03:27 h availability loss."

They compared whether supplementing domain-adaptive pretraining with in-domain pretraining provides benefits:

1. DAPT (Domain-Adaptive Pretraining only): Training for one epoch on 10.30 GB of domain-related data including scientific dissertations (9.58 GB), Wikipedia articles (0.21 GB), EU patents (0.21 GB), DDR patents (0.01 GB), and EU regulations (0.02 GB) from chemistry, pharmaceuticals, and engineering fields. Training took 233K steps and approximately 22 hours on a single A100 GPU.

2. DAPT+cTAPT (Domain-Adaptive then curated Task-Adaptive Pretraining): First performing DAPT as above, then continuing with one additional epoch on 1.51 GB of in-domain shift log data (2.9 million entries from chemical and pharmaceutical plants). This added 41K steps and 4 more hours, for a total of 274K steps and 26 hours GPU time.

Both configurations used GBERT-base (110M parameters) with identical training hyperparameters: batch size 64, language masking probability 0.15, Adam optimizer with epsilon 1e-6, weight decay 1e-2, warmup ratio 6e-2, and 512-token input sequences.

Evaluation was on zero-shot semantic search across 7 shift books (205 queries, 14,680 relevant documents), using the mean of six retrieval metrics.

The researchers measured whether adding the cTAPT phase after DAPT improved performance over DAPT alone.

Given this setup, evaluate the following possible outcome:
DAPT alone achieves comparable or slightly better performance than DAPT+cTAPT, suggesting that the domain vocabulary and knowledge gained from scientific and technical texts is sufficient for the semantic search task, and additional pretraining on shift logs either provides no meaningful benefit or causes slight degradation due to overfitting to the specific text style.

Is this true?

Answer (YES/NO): YES